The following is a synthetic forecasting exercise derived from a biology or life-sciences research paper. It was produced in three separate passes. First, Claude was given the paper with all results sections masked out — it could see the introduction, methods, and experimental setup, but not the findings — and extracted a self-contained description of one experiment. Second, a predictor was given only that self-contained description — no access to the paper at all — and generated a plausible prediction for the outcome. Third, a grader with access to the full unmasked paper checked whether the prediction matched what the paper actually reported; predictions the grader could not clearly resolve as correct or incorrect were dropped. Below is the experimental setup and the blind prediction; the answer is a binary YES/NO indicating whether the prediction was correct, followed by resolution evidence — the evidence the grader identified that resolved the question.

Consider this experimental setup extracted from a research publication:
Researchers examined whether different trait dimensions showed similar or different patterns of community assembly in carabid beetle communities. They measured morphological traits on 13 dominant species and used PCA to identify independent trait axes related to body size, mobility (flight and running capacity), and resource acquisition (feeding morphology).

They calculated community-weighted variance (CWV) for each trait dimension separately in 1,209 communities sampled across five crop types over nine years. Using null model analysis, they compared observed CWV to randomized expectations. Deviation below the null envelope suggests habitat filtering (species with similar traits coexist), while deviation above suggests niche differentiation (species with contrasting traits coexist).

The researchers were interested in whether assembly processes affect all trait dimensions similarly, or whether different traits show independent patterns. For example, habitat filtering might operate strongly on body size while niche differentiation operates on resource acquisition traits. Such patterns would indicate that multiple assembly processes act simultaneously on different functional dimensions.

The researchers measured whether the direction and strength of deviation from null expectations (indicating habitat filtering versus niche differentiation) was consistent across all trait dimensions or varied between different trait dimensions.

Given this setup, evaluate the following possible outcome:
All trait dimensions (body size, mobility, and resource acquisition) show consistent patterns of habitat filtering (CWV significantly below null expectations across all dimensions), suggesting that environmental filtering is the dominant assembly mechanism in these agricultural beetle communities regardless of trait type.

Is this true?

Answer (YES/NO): NO